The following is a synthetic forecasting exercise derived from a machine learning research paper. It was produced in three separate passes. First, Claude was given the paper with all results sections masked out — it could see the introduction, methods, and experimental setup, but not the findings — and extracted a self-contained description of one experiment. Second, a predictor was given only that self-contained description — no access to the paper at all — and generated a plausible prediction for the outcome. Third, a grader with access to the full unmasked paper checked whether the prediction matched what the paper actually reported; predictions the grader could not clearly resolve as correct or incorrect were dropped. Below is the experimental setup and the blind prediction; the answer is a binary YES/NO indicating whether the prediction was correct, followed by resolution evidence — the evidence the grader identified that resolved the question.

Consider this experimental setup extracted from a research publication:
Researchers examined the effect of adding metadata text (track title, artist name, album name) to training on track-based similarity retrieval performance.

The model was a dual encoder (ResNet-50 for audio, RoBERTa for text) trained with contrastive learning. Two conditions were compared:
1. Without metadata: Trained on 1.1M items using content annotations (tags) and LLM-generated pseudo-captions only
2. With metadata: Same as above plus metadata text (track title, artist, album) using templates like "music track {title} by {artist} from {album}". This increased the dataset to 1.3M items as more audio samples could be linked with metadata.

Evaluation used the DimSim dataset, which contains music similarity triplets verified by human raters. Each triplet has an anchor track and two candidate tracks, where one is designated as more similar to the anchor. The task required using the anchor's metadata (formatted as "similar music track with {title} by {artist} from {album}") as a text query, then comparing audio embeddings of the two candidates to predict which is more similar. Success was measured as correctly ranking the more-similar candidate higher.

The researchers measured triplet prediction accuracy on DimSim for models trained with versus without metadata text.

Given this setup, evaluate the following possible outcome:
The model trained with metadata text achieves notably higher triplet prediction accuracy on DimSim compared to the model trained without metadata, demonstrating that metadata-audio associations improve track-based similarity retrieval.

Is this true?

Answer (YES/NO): YES